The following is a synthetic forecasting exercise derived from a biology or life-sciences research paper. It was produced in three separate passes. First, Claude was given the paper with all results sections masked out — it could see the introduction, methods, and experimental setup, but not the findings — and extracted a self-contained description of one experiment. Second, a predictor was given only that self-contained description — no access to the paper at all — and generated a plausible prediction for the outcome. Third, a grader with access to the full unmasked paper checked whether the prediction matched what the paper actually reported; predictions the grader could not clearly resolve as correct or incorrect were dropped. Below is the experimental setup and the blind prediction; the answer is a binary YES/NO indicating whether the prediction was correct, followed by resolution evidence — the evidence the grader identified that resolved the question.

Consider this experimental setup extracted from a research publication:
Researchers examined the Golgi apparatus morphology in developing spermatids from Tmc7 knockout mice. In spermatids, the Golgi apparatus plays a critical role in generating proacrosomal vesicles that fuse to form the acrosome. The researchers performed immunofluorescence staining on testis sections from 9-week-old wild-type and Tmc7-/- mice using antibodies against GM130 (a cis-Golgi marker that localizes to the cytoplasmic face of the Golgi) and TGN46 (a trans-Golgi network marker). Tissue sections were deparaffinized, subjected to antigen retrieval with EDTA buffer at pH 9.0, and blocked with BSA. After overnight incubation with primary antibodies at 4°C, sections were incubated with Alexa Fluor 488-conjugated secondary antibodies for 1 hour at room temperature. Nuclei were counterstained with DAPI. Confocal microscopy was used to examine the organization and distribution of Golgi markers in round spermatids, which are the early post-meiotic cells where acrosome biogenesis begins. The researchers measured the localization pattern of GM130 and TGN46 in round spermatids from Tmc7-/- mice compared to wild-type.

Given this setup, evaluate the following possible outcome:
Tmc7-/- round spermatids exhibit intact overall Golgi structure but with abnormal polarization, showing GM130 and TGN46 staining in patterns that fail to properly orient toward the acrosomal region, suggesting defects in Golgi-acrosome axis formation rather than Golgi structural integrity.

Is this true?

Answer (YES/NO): NO